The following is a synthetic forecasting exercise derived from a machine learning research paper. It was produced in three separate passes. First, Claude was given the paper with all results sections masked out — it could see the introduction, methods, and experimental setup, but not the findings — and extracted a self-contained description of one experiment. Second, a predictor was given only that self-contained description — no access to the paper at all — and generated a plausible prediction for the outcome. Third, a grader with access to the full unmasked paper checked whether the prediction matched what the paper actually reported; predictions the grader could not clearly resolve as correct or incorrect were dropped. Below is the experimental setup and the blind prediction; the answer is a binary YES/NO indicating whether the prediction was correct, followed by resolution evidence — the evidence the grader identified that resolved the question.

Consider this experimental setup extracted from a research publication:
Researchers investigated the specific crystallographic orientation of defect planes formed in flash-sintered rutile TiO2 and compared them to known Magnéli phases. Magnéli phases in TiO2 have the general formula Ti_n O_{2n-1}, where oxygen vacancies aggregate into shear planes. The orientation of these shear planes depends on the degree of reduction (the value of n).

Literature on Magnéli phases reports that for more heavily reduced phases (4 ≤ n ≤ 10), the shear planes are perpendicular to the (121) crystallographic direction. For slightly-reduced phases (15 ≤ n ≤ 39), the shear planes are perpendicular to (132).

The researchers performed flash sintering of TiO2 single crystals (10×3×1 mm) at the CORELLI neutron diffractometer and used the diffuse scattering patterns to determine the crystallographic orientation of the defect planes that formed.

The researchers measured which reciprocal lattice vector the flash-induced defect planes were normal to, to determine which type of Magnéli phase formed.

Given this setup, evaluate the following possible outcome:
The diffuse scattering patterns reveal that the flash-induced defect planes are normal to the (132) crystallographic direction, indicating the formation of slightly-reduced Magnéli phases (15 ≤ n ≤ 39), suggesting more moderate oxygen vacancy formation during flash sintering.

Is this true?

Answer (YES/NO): YES